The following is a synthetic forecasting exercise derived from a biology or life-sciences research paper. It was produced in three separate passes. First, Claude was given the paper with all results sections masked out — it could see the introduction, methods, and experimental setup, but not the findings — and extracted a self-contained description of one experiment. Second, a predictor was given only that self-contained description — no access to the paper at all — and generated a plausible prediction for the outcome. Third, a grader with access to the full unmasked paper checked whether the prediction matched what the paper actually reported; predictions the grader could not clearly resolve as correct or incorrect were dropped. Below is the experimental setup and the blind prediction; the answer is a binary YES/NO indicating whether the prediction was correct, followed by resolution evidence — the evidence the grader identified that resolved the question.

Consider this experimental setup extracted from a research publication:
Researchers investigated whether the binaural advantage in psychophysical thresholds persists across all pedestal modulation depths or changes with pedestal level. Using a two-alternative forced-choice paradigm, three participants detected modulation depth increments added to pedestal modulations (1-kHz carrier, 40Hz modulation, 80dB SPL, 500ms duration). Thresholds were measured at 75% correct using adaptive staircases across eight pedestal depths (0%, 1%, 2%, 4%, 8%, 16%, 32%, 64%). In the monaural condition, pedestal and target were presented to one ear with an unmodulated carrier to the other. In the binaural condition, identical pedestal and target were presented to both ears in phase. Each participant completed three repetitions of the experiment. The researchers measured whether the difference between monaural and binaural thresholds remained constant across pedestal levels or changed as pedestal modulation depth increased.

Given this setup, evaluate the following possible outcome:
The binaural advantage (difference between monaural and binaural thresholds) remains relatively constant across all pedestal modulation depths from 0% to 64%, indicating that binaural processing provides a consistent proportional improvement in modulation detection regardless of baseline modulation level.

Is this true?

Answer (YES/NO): YES